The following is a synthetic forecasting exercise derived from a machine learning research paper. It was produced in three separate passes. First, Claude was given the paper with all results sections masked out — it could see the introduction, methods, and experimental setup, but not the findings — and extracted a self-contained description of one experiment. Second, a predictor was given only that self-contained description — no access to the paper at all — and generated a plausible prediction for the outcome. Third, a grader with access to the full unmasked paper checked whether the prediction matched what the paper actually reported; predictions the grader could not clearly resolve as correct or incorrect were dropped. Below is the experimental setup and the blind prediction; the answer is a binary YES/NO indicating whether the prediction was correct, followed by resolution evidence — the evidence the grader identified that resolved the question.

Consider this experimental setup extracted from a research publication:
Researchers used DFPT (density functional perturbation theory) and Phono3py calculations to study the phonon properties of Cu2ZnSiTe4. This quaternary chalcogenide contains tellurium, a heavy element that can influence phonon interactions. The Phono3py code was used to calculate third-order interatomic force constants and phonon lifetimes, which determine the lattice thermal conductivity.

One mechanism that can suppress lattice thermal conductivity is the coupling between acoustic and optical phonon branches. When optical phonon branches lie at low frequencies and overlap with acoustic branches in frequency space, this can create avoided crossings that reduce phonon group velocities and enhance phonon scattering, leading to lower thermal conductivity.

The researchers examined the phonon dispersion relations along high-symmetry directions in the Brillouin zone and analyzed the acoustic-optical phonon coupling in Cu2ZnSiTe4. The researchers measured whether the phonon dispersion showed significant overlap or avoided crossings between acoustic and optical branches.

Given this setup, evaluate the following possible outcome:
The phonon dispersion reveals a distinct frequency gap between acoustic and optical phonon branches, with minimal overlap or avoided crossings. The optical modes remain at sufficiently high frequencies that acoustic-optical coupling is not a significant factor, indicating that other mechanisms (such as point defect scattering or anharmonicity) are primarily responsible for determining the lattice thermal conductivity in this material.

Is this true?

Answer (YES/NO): NO